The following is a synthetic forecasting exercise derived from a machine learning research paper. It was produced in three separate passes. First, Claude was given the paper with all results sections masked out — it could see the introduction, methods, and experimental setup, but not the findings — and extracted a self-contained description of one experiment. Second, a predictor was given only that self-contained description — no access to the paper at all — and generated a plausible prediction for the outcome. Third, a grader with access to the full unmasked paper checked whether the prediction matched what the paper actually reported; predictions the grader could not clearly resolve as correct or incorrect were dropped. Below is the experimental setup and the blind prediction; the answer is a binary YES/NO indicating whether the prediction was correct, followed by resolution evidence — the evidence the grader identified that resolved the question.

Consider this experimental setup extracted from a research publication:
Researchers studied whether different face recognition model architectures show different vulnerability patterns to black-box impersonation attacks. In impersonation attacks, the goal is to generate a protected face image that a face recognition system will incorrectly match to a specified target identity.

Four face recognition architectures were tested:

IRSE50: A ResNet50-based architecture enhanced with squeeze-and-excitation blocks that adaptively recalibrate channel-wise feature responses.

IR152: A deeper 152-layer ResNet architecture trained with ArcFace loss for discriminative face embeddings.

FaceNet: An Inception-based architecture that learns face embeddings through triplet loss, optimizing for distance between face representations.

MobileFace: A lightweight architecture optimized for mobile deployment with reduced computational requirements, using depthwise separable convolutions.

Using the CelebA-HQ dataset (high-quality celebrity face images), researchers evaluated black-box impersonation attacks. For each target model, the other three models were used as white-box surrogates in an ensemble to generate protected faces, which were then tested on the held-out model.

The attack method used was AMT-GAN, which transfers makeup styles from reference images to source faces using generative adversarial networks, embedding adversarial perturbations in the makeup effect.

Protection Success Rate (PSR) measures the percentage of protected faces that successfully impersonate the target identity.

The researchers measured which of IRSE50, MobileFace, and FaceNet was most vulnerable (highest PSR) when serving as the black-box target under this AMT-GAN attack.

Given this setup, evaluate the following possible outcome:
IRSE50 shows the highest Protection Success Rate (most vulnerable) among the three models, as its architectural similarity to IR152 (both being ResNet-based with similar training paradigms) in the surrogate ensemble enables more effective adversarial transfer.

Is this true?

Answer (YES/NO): YES